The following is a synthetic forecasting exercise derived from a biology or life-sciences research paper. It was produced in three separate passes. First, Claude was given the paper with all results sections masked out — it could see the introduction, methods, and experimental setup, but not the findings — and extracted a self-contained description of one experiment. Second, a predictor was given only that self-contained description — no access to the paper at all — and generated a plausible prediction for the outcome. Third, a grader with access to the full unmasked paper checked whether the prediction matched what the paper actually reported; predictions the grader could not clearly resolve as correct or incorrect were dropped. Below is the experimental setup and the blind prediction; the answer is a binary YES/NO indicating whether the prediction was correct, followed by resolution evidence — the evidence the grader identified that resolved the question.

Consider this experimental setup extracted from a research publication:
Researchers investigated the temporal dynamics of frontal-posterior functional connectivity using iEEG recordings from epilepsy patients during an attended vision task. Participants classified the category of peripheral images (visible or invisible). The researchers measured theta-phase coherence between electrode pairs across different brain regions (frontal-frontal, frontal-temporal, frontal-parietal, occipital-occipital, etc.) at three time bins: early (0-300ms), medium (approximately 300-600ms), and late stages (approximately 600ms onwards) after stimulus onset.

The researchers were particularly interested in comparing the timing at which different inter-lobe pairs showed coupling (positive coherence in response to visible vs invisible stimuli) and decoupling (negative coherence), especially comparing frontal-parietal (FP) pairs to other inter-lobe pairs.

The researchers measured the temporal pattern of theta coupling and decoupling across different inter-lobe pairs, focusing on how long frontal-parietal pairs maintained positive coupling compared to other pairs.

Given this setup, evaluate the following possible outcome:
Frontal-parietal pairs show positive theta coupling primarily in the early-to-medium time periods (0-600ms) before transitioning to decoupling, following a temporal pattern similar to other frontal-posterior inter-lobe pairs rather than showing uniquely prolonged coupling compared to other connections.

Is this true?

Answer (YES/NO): NO